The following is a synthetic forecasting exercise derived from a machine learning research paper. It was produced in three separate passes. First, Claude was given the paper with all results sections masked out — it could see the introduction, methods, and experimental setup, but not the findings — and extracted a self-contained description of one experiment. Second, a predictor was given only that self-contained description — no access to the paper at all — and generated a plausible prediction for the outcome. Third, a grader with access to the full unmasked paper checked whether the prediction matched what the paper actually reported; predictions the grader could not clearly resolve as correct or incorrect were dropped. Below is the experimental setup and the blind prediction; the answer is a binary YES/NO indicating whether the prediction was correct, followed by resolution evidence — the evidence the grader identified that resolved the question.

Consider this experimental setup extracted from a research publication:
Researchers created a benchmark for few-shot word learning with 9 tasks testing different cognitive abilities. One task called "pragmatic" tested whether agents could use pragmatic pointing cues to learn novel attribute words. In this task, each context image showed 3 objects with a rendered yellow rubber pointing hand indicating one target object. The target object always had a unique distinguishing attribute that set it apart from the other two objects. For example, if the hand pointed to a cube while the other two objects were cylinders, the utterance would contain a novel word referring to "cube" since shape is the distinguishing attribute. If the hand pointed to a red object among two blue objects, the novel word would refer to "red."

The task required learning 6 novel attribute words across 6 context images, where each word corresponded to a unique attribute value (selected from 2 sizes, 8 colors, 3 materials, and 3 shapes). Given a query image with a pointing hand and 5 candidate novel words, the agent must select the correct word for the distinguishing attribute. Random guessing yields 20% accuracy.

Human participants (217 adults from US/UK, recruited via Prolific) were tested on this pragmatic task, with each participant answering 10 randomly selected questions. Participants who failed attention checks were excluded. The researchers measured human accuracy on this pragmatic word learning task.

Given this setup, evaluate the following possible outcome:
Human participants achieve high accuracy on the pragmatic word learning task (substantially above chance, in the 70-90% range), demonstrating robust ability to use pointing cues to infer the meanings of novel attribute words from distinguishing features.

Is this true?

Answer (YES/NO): NO